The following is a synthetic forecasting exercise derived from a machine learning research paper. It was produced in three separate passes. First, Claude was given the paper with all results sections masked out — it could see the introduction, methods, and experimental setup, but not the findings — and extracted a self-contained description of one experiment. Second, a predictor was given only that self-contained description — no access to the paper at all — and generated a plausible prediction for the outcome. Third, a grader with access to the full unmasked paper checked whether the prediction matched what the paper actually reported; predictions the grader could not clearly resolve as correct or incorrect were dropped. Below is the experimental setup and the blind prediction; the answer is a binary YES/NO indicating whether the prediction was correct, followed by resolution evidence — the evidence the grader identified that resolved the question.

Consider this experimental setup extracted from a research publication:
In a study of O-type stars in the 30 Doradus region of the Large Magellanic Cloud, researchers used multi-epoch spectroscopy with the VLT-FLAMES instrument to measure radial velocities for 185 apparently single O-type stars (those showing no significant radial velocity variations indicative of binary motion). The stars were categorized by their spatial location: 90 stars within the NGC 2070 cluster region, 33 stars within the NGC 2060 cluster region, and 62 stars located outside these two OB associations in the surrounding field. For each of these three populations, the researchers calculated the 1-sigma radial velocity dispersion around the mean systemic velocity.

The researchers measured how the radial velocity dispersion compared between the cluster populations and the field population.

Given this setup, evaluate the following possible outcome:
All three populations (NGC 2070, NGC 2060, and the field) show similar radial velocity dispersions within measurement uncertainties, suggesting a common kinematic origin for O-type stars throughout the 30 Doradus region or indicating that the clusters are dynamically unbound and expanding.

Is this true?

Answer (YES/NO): NO